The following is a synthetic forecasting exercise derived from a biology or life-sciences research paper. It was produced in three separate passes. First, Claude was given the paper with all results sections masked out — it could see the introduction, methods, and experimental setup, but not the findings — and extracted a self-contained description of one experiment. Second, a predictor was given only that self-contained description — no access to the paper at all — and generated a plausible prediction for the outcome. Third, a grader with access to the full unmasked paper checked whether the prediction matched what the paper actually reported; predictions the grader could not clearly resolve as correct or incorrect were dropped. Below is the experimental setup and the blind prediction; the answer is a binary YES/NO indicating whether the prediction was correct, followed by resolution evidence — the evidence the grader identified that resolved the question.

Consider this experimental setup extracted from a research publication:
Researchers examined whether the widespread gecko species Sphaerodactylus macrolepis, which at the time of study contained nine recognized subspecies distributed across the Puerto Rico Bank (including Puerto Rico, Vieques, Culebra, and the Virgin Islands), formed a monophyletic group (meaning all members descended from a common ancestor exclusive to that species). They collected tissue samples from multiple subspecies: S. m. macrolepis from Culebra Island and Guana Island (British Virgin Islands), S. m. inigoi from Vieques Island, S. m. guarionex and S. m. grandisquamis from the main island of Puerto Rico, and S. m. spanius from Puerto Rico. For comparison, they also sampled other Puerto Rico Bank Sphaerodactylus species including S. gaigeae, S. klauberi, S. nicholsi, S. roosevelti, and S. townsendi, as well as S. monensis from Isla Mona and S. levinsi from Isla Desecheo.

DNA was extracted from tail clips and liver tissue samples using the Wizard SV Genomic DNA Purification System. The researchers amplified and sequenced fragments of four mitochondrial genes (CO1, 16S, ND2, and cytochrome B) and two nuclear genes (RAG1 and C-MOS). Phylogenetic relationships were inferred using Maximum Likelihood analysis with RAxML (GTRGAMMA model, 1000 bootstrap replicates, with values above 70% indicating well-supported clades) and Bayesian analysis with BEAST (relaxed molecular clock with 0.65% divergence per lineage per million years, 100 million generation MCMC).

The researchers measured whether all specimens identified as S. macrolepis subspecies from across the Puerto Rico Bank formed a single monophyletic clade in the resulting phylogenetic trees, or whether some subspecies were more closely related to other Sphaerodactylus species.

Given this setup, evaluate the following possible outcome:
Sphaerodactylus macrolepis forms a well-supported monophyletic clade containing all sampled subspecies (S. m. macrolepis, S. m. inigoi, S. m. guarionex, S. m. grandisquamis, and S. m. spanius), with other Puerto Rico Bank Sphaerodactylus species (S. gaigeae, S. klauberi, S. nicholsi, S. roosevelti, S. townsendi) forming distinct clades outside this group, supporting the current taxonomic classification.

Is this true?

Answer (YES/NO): NO